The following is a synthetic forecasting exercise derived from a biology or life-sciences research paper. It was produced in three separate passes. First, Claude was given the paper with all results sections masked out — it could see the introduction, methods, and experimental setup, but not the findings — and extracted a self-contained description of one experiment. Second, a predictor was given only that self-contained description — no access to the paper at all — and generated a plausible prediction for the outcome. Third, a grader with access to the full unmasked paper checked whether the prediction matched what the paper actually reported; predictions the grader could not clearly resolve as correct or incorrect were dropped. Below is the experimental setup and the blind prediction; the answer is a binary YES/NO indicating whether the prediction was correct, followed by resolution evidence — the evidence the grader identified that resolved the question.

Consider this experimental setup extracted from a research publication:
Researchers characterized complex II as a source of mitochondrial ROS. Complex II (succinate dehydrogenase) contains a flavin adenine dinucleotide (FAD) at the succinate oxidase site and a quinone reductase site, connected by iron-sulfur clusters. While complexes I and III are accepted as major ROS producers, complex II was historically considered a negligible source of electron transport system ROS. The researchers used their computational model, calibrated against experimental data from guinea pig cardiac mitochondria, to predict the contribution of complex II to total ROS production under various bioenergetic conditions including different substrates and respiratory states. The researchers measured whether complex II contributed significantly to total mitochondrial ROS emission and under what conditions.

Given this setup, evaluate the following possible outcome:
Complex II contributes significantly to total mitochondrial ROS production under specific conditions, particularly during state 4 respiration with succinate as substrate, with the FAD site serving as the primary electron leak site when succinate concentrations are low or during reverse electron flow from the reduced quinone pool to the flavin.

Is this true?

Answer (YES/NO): NO